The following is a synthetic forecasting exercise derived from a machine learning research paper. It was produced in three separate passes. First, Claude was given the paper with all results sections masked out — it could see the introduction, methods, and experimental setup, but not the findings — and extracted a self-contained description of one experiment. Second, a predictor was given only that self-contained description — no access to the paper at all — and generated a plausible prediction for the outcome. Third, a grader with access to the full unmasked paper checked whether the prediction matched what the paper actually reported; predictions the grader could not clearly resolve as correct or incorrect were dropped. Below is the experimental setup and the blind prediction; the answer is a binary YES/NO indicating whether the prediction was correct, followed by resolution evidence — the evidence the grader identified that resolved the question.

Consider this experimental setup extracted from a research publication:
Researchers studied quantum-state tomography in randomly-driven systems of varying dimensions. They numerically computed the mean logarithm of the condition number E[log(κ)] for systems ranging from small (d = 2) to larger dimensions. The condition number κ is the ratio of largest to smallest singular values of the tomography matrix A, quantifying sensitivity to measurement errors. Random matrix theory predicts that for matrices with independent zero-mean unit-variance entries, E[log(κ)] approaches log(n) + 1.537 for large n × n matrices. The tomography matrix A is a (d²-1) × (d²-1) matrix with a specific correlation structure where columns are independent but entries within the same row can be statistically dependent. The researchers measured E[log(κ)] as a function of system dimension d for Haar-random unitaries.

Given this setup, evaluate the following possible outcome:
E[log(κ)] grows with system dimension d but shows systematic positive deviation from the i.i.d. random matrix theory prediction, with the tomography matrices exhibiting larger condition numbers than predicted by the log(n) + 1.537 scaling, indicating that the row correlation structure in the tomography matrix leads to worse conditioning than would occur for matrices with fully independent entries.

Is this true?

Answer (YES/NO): NO